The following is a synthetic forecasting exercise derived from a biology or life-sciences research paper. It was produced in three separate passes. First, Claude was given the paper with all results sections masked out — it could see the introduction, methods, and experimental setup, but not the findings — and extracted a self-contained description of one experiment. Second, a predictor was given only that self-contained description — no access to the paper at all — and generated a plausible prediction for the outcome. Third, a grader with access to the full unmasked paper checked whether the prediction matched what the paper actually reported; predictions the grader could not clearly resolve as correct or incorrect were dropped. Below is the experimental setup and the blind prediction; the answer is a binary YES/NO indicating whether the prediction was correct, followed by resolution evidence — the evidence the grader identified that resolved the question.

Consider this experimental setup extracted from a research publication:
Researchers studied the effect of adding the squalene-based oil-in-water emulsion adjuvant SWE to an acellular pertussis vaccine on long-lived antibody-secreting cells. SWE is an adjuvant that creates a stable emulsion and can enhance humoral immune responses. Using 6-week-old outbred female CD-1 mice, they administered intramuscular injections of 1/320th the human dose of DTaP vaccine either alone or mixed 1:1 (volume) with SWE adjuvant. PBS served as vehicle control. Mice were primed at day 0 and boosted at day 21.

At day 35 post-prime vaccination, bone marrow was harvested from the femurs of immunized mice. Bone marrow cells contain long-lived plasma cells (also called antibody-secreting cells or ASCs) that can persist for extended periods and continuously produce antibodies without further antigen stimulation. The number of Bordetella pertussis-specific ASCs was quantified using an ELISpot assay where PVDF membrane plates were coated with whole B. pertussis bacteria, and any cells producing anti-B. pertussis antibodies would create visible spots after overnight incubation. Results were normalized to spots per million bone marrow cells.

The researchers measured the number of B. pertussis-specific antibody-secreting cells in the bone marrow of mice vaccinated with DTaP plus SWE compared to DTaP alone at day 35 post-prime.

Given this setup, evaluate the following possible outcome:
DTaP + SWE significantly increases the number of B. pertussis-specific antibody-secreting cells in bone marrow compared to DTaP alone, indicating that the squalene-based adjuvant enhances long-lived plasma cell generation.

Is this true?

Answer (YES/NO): YES